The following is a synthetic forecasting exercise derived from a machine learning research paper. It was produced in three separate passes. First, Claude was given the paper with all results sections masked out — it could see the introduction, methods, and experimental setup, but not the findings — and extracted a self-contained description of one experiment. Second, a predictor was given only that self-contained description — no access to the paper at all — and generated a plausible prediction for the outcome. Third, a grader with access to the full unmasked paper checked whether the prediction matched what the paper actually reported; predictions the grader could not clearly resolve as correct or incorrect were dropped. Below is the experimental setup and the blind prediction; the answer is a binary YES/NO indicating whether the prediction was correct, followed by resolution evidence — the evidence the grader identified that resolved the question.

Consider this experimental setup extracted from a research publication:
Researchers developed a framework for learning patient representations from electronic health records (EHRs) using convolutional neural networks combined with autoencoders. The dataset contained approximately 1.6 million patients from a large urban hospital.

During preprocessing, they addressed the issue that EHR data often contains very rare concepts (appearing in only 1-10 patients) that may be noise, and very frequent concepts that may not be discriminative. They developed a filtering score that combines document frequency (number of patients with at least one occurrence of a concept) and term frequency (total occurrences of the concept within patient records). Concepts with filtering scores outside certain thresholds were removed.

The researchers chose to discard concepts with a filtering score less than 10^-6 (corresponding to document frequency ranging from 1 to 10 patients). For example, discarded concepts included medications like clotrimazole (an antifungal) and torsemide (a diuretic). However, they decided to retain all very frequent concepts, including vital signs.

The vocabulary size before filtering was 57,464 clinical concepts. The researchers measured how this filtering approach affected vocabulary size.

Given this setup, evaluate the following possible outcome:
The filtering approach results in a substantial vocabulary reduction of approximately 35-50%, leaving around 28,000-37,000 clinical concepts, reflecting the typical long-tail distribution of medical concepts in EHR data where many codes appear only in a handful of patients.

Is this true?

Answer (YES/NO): YES